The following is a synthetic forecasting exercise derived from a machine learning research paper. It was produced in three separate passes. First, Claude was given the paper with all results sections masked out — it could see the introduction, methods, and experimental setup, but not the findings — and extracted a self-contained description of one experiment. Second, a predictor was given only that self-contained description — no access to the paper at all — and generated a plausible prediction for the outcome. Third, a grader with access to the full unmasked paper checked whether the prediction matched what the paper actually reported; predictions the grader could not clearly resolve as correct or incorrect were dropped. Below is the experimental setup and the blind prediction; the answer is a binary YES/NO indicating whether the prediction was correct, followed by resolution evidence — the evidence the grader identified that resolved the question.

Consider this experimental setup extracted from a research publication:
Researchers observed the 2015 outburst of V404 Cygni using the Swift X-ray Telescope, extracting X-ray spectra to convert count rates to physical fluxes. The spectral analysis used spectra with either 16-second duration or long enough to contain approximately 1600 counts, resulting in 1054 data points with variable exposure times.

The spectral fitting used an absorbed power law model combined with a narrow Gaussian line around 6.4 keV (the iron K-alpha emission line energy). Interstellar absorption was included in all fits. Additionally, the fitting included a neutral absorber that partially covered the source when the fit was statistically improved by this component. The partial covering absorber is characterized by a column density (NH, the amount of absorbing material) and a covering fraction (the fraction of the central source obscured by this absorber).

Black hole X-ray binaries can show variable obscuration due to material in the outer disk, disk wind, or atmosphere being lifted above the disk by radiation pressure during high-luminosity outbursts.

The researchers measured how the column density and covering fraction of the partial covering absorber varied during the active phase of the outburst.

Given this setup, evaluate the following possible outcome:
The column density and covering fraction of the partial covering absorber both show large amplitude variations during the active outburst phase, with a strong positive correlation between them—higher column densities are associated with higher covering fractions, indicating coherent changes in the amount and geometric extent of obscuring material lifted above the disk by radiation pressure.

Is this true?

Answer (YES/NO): NO